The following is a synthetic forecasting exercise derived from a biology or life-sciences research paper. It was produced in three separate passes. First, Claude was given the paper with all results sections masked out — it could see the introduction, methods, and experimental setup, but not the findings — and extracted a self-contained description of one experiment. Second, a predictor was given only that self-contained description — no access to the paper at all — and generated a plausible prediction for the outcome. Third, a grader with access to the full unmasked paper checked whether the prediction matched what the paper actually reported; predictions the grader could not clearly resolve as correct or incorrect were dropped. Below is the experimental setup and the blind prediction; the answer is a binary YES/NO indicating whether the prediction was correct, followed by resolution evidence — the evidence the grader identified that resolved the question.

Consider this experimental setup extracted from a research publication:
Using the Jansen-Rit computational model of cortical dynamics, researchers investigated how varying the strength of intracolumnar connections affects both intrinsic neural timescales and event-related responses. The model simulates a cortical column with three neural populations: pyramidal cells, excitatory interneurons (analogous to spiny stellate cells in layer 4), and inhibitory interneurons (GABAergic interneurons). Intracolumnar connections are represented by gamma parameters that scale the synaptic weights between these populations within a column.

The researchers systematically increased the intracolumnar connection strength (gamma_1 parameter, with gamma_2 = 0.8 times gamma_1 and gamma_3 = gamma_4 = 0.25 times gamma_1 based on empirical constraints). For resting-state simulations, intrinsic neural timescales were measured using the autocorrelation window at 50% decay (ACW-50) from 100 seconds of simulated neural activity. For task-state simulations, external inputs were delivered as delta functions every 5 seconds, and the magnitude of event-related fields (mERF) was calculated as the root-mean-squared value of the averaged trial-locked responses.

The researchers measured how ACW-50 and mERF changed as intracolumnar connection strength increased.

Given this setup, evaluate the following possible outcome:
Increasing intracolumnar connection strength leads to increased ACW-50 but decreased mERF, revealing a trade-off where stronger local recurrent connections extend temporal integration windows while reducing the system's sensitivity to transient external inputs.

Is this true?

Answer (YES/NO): NO